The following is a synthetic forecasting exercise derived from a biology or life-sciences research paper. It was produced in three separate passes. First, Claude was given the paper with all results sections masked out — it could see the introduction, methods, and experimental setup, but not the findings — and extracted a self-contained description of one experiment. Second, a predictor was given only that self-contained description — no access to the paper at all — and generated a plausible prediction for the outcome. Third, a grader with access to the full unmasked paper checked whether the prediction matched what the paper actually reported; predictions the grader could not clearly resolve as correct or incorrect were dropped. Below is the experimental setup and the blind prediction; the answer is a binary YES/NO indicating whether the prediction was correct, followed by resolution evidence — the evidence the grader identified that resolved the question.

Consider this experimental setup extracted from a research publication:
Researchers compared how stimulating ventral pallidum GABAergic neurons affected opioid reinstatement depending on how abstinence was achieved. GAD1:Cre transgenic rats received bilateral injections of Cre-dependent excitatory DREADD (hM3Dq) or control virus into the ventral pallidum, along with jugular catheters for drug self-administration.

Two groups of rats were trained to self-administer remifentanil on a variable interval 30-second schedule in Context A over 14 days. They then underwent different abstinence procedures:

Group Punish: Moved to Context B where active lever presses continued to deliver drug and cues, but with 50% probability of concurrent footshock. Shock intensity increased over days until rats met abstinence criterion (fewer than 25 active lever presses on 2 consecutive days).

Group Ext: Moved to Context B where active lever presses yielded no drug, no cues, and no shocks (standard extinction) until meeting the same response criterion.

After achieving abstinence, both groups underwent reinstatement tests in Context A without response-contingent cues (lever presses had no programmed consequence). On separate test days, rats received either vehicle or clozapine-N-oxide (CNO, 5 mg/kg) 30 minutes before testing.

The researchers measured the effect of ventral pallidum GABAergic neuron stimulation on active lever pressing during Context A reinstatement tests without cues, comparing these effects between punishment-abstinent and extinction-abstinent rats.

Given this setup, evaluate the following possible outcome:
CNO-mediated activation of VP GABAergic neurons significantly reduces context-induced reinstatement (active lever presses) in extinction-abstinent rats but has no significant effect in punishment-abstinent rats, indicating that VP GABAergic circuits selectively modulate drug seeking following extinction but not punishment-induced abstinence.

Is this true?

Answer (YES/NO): NO